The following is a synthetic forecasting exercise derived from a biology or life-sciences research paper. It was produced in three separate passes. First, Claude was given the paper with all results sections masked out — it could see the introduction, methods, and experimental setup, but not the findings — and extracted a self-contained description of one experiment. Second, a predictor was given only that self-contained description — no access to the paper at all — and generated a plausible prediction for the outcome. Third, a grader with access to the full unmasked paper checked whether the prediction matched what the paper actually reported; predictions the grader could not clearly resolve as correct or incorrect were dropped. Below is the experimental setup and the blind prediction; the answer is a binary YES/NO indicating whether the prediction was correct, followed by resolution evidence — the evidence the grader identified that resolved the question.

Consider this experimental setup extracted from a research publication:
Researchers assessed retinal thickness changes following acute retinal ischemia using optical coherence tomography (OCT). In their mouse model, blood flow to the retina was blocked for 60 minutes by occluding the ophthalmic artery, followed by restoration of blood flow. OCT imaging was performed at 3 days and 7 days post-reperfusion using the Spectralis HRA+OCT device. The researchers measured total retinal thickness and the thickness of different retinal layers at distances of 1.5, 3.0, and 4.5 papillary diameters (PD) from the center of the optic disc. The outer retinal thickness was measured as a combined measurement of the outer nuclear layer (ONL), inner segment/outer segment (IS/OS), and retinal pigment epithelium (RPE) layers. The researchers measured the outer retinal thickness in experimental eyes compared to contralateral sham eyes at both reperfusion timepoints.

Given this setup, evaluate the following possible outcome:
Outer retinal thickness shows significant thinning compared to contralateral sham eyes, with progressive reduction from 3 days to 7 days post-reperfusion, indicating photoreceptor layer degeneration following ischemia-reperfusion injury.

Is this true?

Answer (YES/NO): NO